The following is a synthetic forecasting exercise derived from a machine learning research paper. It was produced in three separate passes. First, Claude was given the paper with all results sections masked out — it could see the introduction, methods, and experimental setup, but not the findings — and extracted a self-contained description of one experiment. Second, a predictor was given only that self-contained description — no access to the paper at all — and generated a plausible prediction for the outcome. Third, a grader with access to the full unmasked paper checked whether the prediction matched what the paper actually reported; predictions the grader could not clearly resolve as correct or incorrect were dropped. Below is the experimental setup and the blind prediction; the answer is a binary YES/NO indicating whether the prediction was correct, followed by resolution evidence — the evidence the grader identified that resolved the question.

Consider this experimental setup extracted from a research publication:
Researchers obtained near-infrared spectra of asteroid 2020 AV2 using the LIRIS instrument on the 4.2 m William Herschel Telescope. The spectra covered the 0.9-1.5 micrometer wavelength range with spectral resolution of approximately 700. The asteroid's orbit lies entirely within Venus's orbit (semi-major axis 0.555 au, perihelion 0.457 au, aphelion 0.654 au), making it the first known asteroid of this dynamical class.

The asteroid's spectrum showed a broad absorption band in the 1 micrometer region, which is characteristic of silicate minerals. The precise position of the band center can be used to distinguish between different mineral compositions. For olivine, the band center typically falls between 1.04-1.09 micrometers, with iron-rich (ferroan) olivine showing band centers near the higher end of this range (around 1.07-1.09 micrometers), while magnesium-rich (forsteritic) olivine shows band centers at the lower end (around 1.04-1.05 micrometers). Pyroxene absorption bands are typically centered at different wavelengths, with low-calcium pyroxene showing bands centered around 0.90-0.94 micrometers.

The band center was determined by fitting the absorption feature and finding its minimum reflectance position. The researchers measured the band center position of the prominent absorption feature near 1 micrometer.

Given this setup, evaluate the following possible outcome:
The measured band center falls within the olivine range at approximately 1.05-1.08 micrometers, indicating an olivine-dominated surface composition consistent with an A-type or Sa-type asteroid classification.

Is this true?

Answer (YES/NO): YES